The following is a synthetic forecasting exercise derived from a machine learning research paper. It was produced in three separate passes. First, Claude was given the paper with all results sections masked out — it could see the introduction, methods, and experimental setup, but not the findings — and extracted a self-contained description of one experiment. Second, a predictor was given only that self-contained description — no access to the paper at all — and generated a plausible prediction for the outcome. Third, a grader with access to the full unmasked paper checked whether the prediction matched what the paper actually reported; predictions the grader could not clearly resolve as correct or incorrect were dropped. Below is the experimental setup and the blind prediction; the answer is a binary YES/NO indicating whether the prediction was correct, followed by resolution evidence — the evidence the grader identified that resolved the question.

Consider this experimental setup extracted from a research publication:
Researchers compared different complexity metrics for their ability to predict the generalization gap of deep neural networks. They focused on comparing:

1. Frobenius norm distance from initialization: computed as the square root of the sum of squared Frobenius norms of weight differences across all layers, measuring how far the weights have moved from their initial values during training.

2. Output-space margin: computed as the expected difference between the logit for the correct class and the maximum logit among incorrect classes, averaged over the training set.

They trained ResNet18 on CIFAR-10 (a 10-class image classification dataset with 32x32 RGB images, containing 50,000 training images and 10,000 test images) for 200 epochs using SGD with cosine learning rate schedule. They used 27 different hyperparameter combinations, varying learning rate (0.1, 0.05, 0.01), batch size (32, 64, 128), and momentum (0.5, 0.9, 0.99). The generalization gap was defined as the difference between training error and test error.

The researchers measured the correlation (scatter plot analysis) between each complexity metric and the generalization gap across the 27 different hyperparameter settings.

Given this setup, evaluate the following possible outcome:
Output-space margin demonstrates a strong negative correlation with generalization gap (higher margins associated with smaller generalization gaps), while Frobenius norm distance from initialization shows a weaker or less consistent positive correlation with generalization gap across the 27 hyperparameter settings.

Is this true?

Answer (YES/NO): NO